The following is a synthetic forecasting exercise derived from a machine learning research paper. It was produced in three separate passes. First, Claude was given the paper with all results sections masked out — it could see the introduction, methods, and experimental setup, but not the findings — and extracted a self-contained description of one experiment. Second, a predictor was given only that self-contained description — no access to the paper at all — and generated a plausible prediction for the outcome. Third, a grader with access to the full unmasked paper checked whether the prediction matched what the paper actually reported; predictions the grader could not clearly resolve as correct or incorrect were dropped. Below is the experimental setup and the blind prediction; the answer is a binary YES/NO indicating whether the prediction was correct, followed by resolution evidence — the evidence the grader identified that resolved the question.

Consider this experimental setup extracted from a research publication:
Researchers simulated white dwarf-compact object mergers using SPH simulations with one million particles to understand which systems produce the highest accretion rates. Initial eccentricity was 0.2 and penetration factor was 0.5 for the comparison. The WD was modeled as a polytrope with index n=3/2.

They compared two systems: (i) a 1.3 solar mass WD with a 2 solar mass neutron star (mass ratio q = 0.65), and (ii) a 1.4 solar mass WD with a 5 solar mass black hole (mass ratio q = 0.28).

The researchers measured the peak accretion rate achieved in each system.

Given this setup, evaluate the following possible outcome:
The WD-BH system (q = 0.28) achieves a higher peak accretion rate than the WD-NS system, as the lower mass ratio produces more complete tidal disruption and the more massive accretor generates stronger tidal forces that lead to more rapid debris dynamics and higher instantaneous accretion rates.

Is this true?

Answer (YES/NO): NO